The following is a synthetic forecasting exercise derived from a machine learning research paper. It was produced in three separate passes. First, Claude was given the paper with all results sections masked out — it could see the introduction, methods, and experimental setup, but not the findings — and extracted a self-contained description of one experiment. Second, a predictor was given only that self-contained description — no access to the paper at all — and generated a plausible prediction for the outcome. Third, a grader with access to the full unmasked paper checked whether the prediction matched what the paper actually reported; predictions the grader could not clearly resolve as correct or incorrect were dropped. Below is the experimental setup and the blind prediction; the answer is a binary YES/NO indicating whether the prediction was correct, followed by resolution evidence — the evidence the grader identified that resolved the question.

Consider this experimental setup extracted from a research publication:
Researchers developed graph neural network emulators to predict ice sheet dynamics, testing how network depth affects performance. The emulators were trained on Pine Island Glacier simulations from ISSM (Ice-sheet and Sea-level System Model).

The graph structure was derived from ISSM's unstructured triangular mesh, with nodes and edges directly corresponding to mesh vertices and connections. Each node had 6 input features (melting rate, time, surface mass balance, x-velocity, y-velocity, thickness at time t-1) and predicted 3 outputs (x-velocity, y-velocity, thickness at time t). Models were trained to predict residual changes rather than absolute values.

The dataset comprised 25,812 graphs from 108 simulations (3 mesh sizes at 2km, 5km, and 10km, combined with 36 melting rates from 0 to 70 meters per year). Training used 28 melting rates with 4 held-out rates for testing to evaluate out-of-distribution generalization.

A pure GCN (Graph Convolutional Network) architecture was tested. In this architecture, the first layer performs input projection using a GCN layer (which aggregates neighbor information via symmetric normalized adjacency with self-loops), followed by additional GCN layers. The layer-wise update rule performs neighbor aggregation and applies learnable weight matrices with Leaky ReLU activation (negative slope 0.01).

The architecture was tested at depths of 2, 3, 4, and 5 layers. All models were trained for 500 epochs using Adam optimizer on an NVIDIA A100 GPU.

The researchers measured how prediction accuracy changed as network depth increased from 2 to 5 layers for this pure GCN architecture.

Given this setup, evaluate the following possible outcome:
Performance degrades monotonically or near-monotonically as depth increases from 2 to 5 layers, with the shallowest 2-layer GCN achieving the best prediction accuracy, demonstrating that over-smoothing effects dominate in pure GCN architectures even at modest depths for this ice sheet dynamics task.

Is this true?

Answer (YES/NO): NO